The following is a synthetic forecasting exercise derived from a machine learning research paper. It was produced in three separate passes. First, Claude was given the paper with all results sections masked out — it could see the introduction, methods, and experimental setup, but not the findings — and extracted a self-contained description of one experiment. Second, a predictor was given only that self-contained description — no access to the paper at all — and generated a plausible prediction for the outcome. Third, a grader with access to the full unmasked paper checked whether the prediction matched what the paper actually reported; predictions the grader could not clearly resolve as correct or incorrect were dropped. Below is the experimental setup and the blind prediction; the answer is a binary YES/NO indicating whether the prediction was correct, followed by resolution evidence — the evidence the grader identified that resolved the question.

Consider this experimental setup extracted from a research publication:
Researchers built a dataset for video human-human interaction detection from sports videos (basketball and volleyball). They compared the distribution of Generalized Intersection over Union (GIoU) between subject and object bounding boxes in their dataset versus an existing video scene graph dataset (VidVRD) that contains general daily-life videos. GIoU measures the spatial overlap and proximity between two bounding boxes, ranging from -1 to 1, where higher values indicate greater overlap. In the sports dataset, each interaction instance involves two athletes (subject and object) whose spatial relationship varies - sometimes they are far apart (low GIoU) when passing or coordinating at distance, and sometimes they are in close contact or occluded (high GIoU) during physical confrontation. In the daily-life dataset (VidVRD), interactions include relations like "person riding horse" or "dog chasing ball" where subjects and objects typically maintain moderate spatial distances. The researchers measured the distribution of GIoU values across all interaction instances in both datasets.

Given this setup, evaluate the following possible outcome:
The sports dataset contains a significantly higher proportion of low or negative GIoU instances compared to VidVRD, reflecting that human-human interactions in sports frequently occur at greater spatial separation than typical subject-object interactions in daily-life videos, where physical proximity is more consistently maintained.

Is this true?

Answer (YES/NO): NO